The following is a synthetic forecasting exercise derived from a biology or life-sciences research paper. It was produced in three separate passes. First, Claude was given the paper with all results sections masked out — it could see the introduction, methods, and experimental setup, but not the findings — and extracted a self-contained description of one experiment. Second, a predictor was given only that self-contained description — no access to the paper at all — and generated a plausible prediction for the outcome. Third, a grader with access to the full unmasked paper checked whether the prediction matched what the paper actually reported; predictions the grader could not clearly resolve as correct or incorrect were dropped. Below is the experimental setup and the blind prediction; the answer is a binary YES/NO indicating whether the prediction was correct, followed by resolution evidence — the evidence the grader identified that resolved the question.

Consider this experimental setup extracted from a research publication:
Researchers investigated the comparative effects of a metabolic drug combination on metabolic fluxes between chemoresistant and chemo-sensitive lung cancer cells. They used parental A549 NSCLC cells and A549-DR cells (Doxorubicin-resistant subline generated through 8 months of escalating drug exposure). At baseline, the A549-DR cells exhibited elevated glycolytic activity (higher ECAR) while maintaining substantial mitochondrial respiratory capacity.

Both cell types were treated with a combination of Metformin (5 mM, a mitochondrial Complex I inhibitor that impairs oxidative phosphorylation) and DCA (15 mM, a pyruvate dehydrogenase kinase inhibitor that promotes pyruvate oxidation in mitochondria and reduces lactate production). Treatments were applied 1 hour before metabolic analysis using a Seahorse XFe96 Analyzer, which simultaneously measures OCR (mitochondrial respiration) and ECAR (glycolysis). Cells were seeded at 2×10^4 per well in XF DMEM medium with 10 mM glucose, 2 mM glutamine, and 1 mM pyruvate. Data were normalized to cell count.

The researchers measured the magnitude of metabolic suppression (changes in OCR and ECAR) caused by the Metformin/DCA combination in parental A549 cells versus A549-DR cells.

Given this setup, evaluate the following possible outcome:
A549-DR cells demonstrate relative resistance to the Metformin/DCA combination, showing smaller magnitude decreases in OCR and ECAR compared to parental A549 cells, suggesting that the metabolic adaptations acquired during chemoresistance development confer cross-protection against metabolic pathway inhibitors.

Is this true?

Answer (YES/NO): NO